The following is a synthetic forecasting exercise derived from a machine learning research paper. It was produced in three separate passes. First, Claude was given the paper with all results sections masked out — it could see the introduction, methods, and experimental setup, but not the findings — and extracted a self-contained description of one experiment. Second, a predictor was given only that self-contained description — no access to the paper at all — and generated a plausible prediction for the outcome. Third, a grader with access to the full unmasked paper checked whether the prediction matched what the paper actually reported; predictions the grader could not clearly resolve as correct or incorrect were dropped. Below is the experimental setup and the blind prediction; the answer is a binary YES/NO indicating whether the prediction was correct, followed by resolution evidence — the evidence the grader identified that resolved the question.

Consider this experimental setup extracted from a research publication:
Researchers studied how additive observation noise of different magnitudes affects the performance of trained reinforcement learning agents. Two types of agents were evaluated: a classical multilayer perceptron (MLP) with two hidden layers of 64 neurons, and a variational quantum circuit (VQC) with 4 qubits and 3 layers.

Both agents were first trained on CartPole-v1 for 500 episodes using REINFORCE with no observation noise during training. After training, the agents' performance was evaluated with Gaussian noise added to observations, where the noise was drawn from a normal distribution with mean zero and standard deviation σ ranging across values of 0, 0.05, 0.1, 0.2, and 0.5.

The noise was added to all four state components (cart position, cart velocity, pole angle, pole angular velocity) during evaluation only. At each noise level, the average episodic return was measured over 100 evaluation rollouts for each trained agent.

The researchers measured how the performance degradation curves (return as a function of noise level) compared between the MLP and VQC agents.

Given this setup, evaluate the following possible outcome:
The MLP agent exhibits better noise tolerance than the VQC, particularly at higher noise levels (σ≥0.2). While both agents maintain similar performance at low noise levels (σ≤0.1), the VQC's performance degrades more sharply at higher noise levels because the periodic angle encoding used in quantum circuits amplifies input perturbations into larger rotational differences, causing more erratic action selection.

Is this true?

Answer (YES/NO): NO